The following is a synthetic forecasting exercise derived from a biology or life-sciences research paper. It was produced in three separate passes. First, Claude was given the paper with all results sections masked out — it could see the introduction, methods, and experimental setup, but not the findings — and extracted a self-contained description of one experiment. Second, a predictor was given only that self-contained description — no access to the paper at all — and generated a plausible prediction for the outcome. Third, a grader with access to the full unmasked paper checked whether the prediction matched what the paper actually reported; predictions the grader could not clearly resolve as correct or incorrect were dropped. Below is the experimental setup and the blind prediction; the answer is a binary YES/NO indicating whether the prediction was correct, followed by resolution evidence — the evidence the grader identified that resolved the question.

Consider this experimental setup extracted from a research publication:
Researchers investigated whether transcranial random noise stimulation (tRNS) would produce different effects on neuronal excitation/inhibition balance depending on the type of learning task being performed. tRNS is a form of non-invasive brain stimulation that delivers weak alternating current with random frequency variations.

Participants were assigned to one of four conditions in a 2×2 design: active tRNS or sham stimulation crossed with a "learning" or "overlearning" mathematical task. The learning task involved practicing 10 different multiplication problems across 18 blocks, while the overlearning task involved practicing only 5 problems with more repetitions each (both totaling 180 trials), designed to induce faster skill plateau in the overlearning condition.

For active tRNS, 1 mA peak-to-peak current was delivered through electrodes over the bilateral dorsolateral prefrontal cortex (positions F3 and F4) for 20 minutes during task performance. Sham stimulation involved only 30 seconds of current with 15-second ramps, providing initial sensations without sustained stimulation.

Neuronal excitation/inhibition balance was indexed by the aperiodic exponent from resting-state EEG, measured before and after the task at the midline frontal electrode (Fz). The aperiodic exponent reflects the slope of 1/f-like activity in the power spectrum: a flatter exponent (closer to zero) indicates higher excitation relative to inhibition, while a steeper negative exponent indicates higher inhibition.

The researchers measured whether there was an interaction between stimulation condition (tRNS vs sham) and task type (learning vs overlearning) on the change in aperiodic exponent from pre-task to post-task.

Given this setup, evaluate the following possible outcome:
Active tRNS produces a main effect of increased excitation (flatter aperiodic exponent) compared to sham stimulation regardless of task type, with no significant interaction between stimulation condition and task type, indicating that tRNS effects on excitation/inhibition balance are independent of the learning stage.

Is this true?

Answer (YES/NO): YES